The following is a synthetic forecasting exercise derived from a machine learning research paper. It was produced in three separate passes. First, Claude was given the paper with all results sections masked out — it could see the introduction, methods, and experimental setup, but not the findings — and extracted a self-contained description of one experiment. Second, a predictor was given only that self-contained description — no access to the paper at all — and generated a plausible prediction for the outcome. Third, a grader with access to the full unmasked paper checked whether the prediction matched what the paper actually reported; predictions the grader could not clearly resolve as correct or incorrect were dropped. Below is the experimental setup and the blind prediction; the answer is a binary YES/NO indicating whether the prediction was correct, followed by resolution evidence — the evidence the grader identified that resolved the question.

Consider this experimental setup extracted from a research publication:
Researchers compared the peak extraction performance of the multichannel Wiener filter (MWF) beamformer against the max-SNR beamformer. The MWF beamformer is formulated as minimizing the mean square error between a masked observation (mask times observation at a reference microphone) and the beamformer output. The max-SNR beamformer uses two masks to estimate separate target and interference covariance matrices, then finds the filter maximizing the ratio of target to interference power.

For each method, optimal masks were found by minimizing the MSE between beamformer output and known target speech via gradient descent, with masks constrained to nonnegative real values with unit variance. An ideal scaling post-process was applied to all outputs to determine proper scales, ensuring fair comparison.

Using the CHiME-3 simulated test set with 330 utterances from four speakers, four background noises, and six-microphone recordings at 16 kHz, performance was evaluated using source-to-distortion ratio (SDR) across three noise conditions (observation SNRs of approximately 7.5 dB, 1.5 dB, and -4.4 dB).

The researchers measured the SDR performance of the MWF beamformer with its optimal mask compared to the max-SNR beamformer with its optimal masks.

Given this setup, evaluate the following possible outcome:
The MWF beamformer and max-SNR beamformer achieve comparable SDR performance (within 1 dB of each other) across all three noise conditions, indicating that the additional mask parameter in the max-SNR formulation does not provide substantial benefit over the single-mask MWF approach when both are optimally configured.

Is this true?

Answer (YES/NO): YES